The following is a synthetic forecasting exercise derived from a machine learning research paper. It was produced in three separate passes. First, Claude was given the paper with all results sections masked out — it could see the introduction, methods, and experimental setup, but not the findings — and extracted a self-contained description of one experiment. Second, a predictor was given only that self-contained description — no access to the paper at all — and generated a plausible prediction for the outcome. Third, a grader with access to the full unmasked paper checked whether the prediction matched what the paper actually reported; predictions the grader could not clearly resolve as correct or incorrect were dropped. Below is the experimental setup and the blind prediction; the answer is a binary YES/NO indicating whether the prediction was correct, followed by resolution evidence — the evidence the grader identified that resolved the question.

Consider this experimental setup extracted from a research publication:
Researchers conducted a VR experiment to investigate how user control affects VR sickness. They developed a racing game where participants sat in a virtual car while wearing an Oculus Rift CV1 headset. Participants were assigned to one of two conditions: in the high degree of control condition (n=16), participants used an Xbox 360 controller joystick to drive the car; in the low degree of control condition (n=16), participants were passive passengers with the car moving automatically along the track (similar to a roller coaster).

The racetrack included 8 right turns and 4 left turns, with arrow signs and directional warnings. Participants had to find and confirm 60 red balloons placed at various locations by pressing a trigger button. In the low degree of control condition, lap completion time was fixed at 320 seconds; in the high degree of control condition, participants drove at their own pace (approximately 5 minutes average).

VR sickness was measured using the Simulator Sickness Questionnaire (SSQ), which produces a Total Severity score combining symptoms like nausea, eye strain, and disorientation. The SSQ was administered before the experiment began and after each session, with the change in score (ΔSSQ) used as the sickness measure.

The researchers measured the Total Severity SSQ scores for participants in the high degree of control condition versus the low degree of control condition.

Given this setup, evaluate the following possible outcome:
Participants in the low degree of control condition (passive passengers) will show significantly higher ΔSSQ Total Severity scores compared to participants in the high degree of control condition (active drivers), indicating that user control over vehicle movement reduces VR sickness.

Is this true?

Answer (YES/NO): NO